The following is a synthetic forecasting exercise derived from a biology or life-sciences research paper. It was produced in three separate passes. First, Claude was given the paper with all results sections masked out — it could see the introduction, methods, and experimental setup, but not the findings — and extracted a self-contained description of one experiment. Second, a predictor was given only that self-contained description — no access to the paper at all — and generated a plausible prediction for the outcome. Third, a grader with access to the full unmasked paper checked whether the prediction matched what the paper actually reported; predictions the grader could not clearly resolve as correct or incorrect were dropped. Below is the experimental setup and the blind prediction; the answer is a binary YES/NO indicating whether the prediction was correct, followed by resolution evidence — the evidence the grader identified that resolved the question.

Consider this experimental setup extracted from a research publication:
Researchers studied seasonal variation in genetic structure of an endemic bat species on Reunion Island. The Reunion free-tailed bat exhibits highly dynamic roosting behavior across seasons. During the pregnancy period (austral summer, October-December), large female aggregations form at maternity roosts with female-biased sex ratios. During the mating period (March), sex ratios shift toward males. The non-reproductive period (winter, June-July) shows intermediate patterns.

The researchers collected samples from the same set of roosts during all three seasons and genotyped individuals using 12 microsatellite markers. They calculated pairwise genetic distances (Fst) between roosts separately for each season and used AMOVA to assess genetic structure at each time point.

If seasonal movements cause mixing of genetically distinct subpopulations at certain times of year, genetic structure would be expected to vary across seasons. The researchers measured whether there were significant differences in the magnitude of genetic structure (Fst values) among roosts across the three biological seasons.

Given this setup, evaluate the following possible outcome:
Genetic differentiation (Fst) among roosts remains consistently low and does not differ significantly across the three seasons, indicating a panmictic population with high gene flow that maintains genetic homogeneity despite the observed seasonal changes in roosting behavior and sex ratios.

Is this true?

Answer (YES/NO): NO